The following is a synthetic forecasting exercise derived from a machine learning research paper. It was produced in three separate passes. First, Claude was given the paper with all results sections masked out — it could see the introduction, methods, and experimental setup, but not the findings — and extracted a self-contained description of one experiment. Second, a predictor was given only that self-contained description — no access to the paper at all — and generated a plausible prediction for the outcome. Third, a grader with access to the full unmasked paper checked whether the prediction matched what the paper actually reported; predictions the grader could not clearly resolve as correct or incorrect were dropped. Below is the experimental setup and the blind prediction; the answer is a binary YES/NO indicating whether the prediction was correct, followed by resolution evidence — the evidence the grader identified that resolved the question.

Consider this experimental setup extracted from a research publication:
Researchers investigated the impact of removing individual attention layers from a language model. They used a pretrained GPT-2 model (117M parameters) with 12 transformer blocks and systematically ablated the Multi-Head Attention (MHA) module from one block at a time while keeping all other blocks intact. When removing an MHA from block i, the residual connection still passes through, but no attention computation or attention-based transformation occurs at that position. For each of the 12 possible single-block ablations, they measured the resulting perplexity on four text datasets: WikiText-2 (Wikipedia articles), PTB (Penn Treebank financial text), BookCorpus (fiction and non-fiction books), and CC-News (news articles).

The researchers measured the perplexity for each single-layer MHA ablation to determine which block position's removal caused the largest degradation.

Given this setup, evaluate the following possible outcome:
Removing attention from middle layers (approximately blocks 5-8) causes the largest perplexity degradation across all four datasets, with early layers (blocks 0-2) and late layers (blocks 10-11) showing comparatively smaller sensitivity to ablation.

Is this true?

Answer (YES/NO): NO